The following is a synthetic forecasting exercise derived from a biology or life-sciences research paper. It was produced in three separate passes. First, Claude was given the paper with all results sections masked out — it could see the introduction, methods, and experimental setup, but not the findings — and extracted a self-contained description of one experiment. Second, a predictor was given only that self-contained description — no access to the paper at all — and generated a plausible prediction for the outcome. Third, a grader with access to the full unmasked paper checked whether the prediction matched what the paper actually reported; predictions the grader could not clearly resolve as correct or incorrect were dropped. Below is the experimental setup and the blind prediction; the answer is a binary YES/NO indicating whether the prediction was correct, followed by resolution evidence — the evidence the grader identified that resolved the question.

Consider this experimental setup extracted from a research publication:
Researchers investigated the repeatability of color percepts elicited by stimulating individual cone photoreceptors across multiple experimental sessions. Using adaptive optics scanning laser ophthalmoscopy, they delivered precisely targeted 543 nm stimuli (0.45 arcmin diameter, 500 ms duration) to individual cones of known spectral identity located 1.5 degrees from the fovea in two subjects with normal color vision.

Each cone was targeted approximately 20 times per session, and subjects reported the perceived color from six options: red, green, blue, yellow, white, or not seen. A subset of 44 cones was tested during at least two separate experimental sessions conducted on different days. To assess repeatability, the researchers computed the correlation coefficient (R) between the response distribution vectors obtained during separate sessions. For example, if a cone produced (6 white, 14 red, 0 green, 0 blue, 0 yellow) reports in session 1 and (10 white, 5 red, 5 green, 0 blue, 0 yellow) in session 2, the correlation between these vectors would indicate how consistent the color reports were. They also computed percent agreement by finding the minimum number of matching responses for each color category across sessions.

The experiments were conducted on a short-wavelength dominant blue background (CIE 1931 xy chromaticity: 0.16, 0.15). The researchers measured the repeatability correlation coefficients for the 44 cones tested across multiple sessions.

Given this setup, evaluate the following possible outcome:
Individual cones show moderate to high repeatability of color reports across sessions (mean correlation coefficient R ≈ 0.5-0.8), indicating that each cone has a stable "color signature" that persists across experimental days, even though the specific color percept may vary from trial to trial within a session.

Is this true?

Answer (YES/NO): YES